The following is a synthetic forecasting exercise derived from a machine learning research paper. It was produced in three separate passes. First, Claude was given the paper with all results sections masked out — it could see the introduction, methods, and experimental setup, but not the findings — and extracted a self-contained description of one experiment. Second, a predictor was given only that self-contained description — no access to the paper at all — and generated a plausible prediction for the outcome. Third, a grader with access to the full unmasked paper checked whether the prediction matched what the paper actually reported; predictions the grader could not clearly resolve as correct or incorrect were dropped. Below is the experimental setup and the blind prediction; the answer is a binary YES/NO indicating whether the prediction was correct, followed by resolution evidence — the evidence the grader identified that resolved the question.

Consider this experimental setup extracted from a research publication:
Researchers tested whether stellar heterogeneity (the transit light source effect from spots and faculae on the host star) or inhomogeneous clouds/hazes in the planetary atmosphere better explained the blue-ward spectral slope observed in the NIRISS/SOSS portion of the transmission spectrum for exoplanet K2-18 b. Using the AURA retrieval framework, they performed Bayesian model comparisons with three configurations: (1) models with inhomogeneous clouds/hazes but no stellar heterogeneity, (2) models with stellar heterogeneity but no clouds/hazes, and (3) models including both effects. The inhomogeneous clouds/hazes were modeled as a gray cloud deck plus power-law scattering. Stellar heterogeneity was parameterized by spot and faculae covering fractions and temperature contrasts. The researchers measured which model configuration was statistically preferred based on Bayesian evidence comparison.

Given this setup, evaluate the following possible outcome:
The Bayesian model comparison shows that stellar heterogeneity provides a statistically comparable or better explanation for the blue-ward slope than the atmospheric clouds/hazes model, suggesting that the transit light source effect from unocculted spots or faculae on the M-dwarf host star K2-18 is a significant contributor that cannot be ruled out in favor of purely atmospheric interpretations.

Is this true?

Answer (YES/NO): NO